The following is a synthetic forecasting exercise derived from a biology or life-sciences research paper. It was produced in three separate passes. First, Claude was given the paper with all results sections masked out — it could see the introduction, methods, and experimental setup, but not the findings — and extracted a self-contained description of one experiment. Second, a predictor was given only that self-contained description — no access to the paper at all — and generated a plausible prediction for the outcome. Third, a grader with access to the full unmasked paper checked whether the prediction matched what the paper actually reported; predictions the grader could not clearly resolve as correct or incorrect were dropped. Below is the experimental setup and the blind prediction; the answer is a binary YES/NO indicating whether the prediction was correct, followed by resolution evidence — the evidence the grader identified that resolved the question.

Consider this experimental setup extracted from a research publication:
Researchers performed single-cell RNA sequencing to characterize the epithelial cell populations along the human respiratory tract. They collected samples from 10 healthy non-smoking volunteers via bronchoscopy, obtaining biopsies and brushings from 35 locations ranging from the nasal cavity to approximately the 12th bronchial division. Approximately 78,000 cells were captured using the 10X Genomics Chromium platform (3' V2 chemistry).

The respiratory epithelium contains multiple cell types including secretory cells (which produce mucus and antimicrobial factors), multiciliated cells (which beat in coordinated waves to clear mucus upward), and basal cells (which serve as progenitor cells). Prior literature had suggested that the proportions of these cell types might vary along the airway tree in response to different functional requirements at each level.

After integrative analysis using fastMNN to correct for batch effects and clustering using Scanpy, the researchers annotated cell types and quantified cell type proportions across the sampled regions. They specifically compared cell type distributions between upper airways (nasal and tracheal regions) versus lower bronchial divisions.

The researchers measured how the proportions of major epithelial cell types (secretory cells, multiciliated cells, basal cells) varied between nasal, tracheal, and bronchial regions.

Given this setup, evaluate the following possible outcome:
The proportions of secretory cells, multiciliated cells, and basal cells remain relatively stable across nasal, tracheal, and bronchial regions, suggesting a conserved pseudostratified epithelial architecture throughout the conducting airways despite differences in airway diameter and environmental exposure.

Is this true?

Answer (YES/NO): NO